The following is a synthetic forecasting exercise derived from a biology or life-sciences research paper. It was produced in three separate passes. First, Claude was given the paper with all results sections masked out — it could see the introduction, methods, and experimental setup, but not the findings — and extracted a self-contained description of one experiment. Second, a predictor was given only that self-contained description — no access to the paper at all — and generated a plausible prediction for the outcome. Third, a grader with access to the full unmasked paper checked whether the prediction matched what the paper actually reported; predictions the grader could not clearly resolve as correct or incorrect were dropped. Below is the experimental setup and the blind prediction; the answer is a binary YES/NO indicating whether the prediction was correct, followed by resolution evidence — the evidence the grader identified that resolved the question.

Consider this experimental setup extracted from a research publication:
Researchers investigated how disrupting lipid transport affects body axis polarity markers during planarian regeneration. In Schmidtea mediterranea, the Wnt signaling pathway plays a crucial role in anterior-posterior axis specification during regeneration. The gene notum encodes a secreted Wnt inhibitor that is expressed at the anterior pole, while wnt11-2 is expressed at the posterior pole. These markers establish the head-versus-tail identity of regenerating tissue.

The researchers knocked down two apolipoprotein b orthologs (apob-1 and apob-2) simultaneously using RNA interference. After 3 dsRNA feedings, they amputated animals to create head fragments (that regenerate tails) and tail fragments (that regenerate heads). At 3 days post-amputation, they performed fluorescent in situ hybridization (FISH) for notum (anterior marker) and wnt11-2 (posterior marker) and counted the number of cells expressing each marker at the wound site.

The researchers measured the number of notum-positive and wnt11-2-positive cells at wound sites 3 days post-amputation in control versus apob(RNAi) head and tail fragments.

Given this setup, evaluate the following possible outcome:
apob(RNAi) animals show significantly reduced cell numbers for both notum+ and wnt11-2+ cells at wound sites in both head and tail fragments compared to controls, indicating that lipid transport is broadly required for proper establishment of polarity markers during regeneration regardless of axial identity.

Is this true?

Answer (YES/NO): YES